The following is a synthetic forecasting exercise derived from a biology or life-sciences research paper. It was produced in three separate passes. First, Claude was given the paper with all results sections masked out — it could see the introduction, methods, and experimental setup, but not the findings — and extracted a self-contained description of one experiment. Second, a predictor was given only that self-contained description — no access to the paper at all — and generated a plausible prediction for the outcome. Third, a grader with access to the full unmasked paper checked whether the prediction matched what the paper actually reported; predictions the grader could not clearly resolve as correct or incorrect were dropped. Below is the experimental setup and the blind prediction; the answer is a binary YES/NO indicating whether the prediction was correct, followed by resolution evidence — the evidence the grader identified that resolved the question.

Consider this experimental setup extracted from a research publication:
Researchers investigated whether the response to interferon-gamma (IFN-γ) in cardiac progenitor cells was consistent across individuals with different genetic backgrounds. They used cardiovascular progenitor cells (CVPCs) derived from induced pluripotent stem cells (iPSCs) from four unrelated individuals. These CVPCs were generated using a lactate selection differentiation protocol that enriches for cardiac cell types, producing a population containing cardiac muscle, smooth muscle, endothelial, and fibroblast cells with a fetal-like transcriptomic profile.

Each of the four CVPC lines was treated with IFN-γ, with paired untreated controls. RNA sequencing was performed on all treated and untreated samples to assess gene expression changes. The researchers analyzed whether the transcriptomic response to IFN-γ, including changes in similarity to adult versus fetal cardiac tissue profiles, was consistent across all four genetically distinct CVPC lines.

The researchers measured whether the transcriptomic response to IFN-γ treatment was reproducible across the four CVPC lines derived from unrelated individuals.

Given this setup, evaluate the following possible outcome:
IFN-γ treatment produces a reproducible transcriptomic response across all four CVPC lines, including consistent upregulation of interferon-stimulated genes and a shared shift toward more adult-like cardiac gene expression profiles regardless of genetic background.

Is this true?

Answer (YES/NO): YES